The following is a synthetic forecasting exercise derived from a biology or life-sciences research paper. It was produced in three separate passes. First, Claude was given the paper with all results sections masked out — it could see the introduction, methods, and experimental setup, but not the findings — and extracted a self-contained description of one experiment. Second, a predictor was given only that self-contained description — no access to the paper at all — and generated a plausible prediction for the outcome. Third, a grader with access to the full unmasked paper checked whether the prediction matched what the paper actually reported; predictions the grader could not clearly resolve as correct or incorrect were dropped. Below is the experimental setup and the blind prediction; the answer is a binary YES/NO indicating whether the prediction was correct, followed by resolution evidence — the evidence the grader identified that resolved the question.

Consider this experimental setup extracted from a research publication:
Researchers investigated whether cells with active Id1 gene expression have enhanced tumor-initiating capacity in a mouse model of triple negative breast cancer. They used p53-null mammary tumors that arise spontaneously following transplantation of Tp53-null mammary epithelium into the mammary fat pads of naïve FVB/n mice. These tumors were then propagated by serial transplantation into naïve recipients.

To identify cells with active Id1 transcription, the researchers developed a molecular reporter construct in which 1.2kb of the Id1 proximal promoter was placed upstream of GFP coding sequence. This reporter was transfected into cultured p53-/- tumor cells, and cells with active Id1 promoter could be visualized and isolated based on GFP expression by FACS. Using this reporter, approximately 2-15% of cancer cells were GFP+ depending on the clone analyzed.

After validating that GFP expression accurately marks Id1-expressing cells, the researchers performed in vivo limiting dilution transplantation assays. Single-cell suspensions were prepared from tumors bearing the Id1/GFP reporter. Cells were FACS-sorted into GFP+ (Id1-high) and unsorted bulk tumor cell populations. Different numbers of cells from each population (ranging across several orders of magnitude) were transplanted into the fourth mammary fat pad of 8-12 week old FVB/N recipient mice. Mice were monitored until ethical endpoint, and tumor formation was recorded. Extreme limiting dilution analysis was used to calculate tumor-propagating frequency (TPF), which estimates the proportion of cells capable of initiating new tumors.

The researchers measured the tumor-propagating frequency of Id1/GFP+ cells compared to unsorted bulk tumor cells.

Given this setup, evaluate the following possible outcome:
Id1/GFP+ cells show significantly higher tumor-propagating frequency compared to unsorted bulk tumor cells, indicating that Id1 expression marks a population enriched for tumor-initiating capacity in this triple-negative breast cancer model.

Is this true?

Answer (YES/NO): NO